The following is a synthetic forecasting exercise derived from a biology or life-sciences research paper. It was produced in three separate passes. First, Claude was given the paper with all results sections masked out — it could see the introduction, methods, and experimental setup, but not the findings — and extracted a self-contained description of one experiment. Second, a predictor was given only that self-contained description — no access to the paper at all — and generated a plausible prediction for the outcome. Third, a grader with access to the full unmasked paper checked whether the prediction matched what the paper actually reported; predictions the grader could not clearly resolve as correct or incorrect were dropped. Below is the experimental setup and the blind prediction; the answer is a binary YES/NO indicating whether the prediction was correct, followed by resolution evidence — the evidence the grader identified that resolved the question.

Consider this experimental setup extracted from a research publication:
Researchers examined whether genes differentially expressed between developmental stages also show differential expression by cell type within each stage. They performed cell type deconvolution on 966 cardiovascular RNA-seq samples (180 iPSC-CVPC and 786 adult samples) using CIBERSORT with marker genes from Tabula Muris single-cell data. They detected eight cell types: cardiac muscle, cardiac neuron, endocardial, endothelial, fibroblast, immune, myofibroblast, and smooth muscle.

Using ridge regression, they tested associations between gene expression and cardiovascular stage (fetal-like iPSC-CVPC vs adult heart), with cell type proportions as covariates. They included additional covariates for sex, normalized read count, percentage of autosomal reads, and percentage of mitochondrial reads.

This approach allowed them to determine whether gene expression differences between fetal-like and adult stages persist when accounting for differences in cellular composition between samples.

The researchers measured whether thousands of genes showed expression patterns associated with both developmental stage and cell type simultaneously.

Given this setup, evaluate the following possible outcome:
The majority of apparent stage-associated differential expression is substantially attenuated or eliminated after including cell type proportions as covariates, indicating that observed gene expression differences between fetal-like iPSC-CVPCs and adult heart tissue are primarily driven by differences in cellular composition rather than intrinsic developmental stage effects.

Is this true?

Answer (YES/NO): NO